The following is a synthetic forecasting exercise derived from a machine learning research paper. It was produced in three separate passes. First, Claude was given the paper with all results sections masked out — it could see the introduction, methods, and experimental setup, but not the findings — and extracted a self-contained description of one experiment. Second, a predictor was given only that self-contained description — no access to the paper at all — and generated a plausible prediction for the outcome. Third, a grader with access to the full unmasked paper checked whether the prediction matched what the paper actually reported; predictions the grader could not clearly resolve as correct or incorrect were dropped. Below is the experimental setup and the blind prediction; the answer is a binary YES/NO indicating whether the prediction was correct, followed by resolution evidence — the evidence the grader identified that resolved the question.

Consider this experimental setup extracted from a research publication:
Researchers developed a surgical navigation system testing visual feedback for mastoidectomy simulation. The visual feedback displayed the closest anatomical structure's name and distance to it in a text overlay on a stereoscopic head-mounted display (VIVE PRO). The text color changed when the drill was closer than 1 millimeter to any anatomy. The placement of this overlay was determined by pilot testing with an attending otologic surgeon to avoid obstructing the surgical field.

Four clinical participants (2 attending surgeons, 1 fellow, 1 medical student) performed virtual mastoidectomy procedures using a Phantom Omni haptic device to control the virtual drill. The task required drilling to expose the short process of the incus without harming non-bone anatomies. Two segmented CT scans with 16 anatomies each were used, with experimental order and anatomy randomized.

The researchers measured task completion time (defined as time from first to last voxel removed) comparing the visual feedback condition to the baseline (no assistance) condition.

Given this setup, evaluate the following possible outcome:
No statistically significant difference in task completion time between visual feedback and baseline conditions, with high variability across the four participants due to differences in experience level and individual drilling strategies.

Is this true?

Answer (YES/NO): YES